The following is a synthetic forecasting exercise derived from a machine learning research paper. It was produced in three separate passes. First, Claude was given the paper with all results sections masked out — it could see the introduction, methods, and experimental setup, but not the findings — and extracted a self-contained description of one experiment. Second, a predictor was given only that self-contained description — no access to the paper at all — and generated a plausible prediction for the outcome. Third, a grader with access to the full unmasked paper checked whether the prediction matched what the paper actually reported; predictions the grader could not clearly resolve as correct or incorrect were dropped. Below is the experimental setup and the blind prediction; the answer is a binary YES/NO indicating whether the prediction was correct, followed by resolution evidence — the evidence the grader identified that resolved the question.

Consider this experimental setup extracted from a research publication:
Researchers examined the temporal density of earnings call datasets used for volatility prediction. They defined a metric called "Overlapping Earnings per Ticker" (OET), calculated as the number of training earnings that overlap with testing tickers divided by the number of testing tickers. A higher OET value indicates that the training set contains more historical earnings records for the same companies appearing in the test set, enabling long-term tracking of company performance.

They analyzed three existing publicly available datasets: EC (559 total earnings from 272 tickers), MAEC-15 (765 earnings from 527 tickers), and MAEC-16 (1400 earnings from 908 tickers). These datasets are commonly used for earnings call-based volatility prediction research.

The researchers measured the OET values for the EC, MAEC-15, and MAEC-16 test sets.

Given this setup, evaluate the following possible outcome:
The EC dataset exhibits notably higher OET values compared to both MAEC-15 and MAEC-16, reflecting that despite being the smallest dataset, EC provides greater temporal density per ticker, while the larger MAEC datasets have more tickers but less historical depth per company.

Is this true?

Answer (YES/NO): YES